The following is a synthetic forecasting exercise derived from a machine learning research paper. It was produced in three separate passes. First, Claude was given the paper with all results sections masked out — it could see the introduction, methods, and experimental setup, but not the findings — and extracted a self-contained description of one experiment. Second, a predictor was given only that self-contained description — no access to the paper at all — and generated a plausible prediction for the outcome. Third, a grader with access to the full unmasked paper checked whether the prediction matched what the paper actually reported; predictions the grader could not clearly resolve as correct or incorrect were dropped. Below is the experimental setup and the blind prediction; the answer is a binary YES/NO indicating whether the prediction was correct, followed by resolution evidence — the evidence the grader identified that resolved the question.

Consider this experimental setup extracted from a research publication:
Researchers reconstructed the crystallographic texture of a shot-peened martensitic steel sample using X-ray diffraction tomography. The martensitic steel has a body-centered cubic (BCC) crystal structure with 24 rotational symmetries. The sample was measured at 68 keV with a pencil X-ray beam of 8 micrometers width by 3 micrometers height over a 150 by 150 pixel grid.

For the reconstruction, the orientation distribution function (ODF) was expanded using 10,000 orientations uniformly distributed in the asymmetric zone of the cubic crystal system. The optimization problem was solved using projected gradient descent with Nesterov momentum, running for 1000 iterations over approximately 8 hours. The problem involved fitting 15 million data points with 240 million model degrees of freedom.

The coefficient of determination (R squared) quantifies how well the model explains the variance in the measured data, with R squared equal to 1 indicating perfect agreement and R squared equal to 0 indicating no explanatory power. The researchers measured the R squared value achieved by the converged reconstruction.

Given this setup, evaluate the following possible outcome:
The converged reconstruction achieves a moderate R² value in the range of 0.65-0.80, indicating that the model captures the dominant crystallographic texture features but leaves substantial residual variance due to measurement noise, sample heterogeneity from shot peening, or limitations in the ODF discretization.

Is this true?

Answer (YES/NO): YES